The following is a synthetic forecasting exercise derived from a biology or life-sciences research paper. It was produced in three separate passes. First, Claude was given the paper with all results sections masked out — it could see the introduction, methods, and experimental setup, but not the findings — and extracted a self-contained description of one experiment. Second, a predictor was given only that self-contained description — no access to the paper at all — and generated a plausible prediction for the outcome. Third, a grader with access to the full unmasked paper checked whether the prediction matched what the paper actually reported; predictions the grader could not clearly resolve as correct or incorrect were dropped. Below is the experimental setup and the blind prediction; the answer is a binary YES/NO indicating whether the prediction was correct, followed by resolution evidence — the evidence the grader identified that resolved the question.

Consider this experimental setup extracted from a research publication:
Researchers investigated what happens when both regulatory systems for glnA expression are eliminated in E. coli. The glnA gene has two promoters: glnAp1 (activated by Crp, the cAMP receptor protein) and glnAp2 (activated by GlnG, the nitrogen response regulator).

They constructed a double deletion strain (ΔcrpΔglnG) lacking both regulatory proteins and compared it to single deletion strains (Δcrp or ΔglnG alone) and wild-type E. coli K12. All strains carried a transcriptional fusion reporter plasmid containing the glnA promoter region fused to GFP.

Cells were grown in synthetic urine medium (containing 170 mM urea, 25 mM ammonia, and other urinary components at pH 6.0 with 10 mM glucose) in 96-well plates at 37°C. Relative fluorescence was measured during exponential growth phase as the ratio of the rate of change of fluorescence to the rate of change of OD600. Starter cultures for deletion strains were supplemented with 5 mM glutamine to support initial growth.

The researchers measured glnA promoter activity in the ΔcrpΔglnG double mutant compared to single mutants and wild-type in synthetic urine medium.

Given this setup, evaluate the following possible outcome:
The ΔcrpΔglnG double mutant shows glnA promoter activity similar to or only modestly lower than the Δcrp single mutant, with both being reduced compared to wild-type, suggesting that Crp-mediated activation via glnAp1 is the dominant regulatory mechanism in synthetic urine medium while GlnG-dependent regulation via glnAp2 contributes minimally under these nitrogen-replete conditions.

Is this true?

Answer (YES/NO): NO